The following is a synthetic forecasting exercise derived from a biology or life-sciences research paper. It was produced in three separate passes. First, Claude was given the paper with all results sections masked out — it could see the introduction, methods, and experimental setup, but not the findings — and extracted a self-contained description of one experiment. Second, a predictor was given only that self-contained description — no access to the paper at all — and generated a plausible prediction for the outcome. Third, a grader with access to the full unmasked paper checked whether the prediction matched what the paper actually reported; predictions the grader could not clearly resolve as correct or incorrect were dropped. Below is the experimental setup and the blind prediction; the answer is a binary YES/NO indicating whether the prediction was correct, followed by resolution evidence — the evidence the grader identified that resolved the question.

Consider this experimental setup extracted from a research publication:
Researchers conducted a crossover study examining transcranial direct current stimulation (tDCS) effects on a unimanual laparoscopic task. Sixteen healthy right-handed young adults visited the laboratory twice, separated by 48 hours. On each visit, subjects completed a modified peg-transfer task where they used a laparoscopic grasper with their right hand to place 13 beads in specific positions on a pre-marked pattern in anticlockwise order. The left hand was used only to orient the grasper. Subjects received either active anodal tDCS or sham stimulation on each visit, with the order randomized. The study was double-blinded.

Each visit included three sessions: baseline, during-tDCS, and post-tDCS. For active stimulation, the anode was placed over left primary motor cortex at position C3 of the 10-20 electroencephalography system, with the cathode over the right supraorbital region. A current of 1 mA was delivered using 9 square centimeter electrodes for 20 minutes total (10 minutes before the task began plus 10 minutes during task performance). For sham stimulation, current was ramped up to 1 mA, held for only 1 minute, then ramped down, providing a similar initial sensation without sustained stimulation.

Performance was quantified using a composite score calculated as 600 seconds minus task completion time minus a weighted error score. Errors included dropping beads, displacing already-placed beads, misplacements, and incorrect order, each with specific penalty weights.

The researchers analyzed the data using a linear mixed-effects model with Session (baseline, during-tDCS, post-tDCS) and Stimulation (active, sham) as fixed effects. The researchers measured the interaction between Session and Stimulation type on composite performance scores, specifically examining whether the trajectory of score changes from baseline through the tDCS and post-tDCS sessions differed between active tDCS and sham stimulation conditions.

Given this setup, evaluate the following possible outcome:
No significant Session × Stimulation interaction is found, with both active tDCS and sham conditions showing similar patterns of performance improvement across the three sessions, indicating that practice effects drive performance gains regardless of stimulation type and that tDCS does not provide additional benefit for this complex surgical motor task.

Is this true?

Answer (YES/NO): YES